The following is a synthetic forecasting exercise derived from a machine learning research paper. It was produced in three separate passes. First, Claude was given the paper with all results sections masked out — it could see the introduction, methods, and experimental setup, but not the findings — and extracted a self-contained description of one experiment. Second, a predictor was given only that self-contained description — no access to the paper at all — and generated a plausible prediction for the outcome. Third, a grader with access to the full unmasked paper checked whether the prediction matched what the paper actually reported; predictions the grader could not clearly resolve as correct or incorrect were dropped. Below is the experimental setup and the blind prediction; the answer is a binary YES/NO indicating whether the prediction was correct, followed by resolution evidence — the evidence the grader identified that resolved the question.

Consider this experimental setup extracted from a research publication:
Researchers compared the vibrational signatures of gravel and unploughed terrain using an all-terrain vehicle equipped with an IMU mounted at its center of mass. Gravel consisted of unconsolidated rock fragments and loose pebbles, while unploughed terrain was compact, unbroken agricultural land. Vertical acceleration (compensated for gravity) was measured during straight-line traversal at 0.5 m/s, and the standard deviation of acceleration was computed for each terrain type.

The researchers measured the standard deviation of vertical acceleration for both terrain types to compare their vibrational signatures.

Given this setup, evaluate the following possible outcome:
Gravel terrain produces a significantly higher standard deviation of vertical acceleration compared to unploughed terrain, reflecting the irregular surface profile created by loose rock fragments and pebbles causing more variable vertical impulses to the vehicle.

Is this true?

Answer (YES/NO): NO